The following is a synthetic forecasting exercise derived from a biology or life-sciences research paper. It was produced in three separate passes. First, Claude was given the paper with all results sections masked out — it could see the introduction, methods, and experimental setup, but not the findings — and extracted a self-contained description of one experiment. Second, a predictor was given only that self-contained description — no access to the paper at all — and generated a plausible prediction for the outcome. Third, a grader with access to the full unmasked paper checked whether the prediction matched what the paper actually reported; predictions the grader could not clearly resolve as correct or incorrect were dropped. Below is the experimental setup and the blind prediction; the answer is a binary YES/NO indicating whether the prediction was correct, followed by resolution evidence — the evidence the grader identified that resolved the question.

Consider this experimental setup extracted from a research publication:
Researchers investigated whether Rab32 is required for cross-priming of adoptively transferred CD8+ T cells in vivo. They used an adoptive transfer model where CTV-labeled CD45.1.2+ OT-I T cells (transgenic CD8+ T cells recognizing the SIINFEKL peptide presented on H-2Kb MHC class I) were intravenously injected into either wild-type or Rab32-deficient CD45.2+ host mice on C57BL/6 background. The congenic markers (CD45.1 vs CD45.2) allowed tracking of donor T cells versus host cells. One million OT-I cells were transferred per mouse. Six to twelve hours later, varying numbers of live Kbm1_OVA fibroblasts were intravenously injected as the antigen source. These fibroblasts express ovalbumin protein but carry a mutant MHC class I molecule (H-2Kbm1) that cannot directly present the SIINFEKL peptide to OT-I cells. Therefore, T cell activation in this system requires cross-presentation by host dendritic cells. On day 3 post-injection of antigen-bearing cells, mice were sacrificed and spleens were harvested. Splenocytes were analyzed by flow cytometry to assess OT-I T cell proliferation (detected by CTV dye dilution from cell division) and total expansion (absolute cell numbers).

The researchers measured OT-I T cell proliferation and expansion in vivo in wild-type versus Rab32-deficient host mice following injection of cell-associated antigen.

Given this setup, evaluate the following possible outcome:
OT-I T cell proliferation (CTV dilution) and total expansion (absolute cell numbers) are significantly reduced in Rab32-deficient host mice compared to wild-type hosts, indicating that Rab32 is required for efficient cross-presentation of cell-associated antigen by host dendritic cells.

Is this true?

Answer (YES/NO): NO